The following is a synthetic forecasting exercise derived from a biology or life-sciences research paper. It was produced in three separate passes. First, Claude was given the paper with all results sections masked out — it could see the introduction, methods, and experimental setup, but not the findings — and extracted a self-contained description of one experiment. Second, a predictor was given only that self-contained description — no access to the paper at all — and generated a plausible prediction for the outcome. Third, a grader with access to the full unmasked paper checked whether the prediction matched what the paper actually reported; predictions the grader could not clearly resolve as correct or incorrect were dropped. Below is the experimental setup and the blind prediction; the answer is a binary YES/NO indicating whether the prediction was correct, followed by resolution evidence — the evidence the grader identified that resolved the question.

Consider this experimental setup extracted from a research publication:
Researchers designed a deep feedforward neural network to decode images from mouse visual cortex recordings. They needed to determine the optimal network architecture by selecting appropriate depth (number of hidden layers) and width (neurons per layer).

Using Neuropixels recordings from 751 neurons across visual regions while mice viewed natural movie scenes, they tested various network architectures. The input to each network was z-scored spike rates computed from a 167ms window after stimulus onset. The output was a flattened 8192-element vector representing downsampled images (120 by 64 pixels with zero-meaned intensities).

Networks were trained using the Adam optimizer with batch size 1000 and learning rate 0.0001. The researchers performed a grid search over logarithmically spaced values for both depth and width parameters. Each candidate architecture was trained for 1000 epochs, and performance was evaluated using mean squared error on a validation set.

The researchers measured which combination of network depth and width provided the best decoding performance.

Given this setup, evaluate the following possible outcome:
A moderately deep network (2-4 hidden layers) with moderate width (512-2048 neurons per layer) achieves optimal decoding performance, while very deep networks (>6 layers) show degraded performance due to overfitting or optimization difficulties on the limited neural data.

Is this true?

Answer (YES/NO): NO